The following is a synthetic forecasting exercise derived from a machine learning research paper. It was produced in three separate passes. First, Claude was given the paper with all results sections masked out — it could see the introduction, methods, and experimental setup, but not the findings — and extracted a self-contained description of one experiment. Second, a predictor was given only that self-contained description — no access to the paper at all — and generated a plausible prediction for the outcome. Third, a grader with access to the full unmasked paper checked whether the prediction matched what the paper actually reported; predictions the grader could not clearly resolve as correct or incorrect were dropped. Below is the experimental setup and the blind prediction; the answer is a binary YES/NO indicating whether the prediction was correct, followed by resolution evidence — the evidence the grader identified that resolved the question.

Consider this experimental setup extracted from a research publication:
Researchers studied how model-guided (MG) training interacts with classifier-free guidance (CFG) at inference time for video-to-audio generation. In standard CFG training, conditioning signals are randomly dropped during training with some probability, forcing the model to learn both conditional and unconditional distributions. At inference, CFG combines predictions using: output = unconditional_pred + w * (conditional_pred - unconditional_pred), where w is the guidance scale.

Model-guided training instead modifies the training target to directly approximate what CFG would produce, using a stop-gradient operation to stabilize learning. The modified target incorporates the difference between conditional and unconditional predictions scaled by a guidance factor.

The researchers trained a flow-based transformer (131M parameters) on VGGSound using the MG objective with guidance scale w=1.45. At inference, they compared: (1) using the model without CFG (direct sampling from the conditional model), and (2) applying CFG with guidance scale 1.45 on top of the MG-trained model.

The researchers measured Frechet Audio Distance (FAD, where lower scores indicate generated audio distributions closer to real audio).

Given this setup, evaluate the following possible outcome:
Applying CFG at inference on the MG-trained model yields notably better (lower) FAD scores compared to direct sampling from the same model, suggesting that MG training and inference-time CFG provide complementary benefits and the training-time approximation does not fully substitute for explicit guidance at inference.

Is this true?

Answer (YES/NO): YES